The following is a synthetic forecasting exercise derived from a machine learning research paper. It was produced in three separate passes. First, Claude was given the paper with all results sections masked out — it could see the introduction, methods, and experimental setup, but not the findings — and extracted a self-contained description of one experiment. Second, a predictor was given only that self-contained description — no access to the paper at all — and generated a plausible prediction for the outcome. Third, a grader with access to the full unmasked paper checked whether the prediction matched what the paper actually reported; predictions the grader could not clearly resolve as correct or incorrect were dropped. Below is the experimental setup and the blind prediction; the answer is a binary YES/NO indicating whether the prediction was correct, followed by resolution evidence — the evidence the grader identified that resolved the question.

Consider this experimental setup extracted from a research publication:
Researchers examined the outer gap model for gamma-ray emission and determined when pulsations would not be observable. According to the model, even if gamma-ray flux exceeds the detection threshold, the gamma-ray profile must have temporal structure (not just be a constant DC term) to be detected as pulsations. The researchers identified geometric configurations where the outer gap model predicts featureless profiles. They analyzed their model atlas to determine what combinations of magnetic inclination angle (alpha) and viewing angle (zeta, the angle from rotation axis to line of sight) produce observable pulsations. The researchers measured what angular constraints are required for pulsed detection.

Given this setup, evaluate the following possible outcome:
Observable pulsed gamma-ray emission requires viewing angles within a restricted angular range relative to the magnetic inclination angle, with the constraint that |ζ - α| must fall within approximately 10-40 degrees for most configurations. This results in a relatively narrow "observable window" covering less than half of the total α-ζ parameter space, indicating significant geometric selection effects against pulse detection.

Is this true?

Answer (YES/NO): NO